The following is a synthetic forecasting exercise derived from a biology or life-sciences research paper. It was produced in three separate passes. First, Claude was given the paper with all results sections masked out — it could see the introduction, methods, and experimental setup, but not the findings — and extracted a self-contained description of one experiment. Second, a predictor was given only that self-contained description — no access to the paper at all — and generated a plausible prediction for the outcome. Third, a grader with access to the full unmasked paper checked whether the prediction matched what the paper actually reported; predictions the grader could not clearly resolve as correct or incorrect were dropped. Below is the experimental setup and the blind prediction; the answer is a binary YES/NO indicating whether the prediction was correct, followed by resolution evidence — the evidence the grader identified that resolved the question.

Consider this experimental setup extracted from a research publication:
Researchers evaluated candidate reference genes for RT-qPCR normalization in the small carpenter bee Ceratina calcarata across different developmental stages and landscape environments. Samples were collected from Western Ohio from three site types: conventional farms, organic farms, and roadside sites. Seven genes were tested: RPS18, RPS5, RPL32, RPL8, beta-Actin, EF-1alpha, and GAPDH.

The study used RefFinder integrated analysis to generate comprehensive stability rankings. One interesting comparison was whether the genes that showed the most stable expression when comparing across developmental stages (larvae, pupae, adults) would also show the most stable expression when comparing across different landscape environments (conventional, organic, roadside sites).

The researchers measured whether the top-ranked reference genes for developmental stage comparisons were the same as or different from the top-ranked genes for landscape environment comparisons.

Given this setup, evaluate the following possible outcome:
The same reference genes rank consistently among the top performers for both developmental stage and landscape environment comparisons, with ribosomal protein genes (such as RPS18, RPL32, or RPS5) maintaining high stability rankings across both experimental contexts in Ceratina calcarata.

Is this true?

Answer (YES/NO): YES